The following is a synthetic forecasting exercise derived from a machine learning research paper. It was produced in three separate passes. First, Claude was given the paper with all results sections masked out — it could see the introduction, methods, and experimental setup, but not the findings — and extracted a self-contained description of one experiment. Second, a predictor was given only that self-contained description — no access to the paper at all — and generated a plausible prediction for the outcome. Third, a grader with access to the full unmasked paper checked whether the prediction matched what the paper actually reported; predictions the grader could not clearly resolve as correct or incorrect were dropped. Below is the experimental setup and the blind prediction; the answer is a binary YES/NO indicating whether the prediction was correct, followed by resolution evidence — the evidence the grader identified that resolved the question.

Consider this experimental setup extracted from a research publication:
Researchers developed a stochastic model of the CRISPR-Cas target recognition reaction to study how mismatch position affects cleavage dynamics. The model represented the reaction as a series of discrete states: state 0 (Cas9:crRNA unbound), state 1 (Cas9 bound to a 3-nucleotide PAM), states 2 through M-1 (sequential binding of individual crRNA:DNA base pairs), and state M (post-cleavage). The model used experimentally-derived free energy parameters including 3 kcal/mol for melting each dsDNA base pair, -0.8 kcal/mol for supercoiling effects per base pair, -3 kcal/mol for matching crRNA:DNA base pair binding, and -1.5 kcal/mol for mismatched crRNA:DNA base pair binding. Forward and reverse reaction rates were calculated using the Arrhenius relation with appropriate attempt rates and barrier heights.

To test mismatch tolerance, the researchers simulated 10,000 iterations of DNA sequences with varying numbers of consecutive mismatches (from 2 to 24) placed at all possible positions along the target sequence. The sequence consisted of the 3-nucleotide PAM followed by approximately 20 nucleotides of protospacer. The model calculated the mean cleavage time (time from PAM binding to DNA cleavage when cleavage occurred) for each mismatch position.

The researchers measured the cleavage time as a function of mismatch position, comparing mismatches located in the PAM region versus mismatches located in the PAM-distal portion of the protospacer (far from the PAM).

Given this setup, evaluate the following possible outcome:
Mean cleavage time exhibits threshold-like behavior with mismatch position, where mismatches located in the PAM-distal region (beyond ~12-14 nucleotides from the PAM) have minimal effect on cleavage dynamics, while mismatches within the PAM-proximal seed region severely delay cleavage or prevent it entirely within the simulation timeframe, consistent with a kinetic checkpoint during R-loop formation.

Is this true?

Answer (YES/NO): NO